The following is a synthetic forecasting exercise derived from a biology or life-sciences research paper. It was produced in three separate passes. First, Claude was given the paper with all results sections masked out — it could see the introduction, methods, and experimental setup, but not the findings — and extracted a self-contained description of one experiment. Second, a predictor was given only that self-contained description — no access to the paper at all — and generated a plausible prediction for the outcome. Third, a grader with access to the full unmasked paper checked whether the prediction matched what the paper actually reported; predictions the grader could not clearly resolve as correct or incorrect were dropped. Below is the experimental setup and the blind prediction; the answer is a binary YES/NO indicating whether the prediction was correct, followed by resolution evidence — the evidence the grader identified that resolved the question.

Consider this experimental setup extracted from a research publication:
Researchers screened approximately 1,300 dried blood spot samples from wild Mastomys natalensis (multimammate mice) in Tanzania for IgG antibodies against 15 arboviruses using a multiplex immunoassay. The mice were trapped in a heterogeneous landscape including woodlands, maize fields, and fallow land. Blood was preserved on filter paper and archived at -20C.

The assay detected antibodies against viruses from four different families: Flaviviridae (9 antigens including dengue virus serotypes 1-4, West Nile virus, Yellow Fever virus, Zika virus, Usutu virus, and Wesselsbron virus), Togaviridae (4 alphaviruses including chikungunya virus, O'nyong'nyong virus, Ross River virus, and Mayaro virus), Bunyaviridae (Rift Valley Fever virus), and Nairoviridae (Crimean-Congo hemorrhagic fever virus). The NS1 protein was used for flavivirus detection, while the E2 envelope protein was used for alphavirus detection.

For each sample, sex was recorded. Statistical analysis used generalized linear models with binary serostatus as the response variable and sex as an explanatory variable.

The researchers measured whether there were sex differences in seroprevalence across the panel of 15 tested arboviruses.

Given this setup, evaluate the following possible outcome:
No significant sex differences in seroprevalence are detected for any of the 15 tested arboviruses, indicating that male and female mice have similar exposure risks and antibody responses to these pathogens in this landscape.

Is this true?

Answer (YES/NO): NO